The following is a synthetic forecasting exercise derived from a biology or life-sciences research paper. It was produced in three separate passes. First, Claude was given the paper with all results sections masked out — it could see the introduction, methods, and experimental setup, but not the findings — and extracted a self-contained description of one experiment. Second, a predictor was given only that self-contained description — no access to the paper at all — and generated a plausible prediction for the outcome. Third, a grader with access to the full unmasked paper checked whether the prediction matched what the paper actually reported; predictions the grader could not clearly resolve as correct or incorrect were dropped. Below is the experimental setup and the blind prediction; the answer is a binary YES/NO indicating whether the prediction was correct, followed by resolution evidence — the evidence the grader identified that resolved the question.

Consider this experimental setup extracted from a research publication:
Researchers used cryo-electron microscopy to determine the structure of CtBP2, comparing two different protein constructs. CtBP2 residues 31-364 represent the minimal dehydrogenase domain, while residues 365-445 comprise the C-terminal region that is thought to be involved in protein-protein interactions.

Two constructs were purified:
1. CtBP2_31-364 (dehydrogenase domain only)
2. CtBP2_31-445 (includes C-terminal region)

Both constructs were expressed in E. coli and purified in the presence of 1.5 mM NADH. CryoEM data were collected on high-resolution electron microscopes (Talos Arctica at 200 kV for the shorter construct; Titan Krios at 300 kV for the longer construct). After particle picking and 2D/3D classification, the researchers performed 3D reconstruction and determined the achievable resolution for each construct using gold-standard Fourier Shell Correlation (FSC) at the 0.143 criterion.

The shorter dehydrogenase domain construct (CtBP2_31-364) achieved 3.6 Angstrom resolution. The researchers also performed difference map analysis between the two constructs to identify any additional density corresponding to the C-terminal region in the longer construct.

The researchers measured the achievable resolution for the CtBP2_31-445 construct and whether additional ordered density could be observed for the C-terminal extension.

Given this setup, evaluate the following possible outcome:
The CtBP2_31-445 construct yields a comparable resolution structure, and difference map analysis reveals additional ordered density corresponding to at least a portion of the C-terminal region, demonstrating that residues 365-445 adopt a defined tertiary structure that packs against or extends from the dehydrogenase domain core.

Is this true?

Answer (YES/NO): NO